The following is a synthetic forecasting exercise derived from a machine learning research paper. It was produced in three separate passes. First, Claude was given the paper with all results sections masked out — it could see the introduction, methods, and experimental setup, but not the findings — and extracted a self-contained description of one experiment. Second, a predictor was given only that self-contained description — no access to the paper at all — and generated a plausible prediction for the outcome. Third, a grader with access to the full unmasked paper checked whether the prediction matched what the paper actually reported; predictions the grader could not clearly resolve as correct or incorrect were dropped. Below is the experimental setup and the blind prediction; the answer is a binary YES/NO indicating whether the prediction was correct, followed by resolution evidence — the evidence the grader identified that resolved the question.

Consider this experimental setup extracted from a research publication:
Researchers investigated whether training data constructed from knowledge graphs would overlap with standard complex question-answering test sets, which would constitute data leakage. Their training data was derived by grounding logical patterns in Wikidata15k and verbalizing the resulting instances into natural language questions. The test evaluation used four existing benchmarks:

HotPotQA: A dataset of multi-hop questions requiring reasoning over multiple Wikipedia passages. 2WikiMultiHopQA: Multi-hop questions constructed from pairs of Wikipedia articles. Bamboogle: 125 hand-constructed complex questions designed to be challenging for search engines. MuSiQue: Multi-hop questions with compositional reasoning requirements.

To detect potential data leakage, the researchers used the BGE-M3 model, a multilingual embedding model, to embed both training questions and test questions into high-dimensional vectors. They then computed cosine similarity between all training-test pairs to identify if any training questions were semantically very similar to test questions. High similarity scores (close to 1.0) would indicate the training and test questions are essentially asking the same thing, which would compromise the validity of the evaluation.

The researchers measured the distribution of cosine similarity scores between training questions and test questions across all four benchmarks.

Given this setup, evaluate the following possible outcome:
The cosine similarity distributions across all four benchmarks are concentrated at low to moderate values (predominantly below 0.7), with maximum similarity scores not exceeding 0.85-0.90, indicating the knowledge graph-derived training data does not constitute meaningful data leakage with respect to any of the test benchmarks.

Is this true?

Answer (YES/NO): YES